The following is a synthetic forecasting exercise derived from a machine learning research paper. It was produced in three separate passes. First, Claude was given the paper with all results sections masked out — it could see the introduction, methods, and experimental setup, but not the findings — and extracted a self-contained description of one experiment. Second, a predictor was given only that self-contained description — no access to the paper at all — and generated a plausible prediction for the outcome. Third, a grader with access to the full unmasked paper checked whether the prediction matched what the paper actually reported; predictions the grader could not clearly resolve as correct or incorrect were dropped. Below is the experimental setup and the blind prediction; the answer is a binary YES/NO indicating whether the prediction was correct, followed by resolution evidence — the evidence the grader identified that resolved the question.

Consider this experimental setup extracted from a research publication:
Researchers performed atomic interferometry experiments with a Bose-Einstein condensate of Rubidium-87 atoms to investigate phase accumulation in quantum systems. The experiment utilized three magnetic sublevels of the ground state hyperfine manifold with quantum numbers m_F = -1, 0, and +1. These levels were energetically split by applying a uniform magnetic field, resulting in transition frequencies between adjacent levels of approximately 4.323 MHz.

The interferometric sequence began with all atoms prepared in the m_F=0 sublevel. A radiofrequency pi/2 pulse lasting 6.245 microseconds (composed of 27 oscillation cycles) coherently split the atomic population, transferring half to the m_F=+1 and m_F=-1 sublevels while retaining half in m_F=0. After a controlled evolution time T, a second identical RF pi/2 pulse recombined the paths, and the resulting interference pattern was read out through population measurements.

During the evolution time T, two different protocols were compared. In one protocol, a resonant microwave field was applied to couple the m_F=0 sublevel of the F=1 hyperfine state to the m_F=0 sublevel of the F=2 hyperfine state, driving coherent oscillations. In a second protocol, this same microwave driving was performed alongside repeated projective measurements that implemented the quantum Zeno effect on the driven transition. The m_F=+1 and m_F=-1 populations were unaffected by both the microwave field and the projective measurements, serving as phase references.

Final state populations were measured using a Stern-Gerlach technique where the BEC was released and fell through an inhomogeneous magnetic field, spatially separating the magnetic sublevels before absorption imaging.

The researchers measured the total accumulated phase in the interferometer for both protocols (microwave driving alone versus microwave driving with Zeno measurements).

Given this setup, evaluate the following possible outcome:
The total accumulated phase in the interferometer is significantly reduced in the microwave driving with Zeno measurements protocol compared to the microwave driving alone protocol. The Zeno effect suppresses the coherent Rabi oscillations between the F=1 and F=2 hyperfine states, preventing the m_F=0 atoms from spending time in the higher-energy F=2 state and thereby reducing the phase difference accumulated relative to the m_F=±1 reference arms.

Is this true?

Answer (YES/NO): NO